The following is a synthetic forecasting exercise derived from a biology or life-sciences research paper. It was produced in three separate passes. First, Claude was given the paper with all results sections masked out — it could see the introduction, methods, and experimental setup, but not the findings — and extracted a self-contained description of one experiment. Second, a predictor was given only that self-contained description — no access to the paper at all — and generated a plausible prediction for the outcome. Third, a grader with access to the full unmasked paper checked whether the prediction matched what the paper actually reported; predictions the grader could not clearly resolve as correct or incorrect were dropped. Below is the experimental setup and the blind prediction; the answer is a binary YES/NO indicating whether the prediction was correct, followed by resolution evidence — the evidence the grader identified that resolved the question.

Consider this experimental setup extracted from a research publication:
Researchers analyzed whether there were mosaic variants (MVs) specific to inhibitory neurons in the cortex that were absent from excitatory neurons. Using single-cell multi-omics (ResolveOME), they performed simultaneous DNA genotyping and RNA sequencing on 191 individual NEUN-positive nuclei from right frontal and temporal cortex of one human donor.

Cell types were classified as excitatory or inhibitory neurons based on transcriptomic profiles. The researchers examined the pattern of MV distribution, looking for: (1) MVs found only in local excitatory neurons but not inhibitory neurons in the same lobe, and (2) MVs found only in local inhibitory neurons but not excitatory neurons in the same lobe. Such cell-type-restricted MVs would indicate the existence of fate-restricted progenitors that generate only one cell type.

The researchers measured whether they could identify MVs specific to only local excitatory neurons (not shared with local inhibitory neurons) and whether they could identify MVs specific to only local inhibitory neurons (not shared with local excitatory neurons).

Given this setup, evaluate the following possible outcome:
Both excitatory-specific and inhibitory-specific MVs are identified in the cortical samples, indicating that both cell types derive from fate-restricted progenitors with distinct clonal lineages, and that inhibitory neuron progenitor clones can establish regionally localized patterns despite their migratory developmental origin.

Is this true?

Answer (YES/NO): NO